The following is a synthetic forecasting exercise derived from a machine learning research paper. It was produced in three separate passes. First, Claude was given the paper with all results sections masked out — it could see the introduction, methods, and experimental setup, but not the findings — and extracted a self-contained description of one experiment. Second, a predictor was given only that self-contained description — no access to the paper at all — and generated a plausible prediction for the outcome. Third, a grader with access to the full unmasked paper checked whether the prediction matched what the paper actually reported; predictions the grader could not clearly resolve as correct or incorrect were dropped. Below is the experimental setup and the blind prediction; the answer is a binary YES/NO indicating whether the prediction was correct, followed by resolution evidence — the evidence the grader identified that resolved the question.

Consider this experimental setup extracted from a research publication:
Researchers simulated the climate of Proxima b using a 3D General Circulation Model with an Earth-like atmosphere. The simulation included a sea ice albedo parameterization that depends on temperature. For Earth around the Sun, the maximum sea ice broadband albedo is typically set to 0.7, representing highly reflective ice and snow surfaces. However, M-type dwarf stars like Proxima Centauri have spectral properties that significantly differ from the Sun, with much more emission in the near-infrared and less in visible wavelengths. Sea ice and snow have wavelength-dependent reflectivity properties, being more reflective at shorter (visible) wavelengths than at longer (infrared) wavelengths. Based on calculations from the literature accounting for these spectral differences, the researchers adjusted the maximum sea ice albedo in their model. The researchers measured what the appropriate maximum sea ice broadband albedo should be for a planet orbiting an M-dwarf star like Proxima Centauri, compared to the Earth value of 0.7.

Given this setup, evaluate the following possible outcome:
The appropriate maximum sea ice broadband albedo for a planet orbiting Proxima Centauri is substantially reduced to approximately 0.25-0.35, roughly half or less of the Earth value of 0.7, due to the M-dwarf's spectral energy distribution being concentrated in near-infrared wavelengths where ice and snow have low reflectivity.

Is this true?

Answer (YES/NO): YES